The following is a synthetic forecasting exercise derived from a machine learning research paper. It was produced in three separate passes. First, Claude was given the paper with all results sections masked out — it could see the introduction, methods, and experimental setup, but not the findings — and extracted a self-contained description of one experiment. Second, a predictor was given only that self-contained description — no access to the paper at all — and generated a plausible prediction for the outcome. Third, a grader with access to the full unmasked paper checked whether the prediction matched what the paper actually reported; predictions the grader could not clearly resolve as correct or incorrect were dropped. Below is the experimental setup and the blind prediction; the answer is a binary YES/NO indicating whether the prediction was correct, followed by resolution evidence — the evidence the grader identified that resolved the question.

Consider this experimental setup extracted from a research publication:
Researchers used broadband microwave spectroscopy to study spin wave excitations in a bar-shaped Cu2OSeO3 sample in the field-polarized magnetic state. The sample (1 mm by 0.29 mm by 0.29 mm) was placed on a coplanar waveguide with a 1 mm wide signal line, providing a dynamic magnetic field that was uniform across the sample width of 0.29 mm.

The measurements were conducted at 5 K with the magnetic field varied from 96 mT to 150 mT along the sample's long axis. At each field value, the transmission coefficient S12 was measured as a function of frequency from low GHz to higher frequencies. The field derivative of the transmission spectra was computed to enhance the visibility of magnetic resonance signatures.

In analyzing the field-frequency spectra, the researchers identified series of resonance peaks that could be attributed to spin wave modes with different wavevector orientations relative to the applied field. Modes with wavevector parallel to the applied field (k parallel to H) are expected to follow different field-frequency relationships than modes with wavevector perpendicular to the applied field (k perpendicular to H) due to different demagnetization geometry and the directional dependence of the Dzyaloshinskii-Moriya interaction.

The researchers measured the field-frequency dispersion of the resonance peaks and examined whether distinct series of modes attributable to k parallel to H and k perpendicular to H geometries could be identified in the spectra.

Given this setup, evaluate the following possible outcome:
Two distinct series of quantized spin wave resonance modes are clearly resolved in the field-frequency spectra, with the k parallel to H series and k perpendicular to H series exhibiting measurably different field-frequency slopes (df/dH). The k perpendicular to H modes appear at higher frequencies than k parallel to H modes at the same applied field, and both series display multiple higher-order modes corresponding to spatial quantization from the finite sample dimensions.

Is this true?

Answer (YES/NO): NO